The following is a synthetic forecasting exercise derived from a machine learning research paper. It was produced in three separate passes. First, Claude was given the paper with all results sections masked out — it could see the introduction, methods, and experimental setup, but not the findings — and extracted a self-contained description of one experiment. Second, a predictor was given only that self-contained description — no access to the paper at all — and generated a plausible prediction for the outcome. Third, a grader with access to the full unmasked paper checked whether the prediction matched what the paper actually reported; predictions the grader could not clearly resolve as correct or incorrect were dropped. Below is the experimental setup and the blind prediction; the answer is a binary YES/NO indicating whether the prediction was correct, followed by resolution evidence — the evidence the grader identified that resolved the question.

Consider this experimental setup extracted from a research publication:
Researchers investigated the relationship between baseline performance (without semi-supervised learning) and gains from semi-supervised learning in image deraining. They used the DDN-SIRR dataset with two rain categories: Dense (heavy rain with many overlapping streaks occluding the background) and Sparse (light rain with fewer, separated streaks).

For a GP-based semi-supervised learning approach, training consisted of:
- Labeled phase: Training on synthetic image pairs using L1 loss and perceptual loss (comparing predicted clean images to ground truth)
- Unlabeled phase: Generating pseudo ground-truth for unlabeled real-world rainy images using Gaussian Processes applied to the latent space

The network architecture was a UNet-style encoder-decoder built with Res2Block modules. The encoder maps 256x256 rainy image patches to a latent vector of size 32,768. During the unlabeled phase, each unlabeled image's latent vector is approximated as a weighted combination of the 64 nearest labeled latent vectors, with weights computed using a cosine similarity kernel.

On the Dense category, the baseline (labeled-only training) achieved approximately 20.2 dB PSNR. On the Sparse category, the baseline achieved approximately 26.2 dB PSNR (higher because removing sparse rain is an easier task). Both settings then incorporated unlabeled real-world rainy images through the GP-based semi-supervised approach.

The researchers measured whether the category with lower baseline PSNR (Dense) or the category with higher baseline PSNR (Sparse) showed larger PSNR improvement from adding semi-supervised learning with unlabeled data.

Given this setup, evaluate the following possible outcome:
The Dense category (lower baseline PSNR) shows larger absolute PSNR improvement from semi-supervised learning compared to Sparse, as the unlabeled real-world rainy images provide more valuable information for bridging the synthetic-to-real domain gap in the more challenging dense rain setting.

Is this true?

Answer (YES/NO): YES